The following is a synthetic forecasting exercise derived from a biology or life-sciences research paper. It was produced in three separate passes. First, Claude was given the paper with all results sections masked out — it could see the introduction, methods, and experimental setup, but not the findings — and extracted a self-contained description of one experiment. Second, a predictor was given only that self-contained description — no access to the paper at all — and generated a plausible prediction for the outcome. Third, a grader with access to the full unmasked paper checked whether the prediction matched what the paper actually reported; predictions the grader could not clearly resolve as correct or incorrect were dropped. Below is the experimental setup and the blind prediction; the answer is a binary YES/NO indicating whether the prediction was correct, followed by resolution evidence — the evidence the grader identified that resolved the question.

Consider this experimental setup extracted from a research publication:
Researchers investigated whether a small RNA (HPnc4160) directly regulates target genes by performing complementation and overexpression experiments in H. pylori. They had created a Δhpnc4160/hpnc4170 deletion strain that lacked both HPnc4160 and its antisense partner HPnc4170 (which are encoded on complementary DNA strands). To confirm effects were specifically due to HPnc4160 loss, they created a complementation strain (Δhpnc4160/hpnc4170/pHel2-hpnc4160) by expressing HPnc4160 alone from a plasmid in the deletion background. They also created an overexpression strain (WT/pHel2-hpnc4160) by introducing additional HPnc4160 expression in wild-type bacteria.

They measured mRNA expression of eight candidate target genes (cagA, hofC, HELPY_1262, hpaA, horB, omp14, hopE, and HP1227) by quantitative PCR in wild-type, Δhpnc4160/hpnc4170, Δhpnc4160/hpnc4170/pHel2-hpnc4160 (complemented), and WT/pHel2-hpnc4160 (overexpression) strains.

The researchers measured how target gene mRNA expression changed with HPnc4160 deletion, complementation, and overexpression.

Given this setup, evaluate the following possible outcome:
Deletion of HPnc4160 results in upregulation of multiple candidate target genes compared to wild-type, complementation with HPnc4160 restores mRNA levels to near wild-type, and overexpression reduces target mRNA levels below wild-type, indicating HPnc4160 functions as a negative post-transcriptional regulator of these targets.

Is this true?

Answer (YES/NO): YES